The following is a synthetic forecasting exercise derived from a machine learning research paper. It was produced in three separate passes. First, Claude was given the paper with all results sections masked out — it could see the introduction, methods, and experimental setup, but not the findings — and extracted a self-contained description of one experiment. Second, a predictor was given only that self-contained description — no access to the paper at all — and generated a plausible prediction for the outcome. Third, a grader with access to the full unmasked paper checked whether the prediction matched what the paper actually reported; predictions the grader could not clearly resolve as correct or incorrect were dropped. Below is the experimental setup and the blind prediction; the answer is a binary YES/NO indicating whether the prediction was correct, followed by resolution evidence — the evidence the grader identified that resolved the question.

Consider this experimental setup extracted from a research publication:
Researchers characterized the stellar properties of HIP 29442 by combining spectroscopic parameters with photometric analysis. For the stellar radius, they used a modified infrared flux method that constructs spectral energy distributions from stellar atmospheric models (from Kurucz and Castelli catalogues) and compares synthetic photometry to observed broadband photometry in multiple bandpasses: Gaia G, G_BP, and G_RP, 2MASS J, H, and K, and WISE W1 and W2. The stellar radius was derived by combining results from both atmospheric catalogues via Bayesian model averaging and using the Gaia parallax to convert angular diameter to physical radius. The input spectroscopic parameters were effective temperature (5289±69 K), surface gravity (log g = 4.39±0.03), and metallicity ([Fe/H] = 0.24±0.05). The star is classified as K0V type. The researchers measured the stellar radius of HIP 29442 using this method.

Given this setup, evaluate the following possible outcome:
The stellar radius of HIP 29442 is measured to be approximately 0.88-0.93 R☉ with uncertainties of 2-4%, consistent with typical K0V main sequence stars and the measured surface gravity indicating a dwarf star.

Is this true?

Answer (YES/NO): NO